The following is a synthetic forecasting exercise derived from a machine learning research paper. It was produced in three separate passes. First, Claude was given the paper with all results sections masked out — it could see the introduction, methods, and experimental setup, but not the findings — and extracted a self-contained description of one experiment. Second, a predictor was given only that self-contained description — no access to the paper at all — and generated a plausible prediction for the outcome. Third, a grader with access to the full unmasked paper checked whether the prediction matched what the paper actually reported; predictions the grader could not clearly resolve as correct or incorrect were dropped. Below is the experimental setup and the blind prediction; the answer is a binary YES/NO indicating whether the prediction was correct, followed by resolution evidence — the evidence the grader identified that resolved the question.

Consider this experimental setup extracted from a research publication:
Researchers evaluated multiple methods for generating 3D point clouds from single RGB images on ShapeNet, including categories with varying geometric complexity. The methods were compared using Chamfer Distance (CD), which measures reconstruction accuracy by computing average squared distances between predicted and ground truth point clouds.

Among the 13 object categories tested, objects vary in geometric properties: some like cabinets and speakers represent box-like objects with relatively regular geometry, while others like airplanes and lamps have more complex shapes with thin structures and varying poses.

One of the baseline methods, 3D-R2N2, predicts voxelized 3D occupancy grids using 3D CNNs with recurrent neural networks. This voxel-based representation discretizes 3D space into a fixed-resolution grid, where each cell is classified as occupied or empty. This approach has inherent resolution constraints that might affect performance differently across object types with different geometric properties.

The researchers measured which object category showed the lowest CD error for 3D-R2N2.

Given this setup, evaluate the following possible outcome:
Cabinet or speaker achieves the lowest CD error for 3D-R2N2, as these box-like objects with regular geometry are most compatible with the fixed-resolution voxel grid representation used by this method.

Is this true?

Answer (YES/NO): YES